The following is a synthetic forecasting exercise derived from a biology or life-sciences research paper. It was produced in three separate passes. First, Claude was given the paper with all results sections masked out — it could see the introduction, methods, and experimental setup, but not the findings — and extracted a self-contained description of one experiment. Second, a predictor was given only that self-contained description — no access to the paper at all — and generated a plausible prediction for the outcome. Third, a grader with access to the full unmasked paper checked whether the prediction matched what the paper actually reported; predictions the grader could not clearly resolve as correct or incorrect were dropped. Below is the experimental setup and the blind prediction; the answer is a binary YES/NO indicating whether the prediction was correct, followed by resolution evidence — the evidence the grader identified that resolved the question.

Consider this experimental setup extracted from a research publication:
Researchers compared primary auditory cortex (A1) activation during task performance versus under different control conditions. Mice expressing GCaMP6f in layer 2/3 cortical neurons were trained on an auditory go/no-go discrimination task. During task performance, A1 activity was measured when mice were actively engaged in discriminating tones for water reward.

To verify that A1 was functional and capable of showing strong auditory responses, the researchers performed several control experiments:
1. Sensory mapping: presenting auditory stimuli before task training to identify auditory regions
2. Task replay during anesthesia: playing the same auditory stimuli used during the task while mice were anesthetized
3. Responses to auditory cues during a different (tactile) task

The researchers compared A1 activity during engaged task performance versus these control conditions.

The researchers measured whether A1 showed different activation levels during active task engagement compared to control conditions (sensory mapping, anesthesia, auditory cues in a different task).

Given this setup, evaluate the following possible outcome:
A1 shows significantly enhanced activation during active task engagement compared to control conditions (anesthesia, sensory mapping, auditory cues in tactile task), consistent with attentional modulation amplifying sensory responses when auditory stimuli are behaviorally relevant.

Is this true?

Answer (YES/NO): NO